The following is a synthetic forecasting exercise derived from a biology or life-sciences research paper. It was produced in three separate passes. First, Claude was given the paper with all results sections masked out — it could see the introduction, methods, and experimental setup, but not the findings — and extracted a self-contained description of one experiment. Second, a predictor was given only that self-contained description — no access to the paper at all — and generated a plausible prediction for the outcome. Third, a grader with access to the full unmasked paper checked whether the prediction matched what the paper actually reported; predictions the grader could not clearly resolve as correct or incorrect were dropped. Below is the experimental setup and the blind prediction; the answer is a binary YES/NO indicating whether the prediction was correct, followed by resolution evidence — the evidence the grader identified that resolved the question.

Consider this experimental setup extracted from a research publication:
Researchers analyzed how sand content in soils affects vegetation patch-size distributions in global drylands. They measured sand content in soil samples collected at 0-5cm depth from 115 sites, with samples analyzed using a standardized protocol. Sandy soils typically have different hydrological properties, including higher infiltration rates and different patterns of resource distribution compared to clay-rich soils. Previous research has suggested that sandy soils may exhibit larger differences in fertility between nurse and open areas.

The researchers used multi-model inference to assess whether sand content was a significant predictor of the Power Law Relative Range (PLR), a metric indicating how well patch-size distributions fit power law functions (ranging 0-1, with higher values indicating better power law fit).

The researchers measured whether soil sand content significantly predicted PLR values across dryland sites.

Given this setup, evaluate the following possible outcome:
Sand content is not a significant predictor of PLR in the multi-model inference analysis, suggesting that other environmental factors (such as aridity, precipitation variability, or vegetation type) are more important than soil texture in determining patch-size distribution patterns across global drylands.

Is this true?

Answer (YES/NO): NO